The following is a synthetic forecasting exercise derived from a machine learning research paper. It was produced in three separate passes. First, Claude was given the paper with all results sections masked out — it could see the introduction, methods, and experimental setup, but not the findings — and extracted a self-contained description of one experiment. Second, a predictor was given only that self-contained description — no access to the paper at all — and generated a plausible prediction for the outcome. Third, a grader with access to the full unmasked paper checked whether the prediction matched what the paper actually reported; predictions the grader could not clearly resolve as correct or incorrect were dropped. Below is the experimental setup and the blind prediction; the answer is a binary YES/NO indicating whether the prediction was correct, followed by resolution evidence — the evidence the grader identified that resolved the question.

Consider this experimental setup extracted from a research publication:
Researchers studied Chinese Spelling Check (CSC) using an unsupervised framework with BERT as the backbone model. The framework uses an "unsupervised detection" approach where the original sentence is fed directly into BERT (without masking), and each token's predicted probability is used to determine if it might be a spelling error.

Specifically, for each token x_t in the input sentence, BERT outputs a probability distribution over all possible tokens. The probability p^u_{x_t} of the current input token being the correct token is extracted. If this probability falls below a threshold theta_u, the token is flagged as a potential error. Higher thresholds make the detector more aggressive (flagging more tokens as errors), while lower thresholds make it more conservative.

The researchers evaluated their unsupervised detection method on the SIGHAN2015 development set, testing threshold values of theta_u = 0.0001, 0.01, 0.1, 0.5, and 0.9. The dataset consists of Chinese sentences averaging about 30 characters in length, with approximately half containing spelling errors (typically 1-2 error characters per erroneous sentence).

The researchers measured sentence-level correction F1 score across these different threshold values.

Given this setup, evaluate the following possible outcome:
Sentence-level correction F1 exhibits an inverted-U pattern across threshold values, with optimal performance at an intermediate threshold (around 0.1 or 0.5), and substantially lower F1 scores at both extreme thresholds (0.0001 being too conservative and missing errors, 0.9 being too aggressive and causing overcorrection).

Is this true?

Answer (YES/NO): YES